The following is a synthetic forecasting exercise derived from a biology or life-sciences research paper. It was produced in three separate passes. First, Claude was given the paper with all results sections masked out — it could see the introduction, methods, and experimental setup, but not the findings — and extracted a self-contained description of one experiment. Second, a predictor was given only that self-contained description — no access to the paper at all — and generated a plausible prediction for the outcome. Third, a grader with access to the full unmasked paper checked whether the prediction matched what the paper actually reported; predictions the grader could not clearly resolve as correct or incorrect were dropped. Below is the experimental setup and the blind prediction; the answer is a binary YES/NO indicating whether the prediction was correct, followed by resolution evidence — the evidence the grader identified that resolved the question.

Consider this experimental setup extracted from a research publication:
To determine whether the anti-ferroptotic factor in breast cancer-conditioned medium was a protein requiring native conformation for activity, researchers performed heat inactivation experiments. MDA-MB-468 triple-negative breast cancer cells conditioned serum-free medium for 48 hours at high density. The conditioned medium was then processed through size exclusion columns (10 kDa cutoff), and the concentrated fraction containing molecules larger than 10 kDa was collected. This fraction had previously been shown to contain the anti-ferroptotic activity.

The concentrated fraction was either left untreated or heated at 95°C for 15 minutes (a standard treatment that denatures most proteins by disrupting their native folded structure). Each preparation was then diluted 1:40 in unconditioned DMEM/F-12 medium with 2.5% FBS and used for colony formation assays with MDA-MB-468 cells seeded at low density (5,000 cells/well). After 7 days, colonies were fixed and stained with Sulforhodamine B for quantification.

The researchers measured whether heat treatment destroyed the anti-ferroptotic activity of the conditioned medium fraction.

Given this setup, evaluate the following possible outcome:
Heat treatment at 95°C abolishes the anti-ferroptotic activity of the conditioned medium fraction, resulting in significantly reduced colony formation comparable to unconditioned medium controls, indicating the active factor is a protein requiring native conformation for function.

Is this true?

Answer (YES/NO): NO